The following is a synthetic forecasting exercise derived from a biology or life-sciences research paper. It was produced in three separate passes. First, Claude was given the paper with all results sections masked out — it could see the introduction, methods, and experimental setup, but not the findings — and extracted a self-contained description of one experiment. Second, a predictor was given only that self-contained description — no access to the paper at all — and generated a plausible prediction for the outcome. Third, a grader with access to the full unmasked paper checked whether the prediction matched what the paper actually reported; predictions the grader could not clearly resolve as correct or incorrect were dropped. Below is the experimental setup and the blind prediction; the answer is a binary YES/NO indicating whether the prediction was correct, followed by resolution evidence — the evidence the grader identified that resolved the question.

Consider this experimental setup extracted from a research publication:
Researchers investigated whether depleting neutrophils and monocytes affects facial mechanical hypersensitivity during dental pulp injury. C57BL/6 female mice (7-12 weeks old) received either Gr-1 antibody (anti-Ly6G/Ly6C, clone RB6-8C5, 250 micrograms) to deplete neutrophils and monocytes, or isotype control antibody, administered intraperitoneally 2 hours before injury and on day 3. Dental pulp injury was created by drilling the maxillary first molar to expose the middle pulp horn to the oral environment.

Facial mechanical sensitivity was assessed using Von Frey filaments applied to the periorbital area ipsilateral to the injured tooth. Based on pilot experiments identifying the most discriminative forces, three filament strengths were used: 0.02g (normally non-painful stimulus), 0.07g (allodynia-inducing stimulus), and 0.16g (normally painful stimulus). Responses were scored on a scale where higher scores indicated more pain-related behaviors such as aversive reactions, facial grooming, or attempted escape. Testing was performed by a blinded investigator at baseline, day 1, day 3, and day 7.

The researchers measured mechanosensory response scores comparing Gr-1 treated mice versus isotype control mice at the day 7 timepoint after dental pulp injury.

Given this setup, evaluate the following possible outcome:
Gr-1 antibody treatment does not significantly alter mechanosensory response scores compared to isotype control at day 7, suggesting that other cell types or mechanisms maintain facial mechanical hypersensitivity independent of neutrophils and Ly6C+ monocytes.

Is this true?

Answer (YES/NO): NO